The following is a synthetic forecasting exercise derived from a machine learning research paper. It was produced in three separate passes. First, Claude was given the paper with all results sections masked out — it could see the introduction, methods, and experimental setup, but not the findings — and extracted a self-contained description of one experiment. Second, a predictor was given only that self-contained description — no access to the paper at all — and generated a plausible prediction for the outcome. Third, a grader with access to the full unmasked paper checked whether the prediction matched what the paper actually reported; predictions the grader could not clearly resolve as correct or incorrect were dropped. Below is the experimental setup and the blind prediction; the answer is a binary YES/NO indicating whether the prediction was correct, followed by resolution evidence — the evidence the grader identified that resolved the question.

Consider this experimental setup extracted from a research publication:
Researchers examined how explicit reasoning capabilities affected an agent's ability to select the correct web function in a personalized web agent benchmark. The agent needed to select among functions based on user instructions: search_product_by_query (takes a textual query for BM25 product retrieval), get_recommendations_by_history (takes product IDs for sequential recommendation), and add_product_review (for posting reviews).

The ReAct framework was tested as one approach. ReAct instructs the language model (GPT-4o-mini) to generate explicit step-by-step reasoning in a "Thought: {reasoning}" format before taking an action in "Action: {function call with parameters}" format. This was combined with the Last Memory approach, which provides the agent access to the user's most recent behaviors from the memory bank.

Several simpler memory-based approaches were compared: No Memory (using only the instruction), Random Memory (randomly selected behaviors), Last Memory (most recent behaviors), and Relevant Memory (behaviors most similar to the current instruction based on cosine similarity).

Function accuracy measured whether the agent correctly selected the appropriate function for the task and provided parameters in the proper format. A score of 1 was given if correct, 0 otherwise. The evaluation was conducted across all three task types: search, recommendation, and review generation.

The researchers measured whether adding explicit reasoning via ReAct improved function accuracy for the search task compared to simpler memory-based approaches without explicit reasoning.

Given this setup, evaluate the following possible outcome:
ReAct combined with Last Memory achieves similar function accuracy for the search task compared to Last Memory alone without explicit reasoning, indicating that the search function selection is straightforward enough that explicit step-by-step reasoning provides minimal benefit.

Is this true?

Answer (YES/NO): NO